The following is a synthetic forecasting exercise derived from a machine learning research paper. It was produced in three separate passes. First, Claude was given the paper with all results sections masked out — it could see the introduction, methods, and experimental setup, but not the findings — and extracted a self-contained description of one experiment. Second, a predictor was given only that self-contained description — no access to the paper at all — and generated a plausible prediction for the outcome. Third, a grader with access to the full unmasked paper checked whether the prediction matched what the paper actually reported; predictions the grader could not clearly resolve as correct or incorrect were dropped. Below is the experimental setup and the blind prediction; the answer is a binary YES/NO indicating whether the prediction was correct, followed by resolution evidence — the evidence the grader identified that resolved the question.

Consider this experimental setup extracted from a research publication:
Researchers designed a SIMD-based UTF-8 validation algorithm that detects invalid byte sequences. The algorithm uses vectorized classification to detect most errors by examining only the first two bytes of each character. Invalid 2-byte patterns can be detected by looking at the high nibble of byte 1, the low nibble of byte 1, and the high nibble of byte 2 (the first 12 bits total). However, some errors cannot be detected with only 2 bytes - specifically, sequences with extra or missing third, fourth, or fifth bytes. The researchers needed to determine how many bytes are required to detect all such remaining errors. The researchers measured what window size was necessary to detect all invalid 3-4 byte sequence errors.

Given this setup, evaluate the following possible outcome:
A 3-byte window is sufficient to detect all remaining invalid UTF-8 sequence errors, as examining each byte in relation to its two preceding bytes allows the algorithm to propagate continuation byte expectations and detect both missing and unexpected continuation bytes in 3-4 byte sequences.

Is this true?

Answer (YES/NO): NO